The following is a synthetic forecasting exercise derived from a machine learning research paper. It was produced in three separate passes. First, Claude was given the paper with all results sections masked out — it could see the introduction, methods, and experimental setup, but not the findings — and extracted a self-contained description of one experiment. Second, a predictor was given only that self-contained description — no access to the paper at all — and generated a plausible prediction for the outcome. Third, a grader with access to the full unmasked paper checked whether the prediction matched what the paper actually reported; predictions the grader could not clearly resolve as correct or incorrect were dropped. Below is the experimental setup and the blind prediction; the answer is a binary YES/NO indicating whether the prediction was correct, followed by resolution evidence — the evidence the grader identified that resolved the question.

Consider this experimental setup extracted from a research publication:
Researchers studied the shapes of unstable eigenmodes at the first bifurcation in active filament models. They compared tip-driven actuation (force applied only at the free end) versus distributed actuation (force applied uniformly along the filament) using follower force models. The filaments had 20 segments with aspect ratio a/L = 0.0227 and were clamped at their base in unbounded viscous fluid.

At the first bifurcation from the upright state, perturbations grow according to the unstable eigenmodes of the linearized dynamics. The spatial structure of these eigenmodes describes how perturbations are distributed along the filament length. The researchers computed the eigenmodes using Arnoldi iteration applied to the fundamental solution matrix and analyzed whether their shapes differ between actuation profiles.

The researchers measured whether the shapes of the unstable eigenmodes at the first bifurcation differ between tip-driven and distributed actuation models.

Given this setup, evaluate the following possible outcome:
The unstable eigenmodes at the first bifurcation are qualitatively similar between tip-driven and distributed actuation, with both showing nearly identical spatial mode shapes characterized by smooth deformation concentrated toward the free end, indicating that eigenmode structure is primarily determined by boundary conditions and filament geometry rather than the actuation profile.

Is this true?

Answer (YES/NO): NO